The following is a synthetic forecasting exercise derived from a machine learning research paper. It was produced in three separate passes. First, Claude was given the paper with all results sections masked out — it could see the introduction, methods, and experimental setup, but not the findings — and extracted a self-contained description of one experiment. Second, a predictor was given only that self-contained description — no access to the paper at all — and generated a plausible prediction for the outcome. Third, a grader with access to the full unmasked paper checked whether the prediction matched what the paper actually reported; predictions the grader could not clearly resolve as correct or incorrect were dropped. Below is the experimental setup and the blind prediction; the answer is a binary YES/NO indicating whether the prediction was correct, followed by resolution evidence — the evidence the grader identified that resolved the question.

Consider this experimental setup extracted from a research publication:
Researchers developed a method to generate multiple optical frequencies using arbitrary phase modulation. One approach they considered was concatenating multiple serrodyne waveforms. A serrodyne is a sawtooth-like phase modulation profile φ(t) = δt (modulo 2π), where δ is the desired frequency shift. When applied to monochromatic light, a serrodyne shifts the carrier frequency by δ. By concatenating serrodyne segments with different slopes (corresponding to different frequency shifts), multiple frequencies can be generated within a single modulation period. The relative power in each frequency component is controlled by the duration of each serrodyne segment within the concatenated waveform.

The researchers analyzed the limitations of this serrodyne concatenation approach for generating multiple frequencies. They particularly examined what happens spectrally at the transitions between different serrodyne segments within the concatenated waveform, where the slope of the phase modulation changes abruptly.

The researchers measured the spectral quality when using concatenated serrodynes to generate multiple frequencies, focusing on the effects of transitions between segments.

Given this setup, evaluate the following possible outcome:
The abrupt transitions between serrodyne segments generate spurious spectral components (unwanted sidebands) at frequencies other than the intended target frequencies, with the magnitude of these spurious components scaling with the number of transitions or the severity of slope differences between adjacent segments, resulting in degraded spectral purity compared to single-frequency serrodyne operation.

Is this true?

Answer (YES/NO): YES